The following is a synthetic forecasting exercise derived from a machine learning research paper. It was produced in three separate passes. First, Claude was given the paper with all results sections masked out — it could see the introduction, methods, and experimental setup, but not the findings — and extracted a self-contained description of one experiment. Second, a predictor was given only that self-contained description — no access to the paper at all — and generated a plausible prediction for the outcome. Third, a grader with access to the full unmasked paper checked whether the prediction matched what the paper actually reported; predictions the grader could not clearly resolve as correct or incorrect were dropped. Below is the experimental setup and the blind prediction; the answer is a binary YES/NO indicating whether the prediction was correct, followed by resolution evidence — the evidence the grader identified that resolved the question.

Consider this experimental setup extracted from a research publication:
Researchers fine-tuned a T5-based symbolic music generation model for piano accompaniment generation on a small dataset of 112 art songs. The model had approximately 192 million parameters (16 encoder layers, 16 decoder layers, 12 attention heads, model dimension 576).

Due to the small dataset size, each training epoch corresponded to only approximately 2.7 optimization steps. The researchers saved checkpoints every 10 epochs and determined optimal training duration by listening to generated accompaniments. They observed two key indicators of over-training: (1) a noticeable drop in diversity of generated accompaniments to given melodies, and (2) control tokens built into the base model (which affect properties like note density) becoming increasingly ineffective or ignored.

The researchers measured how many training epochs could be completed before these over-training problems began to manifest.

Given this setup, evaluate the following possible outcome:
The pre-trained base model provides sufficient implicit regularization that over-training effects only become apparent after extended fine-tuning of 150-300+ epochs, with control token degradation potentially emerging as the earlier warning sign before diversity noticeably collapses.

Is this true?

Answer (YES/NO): NO